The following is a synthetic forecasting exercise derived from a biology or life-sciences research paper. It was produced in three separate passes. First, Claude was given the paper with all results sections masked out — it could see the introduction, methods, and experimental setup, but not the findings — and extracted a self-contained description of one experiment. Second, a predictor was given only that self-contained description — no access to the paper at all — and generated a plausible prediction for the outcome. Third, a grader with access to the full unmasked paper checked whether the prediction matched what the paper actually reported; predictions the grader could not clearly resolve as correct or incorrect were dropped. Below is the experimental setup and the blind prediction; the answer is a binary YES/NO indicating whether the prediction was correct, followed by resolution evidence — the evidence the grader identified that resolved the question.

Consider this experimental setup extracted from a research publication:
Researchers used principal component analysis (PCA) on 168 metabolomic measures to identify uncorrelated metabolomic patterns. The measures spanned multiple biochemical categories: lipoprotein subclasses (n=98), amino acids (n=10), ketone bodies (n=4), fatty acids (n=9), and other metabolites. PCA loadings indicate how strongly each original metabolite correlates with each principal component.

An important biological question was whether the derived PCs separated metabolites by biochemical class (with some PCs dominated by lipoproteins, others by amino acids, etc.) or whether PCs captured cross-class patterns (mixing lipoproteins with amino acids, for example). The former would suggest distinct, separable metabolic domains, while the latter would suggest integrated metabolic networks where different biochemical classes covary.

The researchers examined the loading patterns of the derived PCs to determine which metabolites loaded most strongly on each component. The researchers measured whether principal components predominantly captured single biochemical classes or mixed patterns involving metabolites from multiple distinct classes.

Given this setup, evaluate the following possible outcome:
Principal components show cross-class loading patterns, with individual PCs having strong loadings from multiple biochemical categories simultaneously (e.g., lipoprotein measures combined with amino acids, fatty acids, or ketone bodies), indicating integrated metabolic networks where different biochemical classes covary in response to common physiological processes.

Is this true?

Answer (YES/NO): NO